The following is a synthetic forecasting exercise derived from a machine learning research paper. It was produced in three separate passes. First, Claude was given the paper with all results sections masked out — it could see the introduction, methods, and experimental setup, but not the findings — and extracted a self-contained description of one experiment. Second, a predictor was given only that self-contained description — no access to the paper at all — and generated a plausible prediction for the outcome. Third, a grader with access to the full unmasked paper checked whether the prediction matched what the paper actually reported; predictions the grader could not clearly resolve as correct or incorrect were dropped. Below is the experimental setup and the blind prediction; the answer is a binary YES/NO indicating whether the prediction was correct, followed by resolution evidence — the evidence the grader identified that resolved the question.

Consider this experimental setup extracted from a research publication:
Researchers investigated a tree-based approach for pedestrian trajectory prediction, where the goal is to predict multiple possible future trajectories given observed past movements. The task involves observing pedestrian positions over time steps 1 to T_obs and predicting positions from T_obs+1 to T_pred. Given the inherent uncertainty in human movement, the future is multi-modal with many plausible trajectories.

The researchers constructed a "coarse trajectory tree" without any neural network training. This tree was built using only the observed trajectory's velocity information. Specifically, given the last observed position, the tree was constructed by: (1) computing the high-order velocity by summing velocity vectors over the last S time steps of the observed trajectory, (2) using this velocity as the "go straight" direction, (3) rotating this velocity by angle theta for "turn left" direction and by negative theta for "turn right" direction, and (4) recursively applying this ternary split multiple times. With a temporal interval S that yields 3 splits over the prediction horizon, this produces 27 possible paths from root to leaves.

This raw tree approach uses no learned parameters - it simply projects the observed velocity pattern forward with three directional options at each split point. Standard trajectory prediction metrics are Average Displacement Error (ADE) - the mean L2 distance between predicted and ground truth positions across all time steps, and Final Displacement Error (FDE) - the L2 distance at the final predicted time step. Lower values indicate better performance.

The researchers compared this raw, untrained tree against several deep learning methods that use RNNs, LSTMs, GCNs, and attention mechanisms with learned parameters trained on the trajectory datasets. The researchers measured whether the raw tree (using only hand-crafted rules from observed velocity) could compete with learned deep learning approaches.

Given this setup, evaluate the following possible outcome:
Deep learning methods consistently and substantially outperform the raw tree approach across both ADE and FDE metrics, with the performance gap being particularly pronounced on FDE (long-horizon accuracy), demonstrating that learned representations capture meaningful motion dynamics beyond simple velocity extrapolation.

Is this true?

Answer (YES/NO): NO